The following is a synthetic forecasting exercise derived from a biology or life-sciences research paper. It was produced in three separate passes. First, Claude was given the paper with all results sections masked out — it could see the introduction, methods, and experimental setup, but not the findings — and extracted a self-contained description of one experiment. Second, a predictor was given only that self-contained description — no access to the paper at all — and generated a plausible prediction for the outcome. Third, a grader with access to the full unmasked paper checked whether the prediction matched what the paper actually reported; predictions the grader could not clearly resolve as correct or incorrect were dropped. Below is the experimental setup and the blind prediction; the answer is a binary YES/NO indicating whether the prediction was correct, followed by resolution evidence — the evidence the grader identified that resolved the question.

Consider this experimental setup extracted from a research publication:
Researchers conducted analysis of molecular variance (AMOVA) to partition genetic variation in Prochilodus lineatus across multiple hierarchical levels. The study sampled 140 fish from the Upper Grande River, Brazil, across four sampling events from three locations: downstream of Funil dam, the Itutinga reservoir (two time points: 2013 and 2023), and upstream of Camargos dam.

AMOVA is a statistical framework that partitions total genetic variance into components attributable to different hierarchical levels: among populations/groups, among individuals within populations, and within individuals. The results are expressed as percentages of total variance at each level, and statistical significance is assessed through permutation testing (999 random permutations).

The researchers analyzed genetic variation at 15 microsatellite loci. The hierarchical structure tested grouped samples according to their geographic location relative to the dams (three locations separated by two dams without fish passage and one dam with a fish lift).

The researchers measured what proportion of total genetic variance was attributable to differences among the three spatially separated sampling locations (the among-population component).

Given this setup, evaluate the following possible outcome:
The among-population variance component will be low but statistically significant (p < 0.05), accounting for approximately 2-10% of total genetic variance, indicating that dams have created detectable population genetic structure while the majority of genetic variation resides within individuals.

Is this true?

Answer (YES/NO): NO